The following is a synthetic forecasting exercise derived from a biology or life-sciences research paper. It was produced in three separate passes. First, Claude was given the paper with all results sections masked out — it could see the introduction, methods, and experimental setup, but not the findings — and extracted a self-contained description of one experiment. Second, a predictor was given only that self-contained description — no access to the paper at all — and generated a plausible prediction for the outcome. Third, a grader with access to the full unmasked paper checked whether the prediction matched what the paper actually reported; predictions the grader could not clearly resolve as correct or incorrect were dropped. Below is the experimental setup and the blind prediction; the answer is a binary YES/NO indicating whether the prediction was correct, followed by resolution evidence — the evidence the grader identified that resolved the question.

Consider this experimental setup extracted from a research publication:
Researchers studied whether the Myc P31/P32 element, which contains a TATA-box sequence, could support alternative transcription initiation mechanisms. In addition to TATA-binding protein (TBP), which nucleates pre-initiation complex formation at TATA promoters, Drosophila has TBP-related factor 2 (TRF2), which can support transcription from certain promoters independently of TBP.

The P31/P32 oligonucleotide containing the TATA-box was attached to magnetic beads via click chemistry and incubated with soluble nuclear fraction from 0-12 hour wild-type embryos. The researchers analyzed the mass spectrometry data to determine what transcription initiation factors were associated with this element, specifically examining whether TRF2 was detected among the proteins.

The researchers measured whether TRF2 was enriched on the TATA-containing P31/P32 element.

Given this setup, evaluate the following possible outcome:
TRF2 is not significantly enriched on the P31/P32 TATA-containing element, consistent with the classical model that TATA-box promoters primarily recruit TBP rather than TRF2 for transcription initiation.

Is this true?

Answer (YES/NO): NO